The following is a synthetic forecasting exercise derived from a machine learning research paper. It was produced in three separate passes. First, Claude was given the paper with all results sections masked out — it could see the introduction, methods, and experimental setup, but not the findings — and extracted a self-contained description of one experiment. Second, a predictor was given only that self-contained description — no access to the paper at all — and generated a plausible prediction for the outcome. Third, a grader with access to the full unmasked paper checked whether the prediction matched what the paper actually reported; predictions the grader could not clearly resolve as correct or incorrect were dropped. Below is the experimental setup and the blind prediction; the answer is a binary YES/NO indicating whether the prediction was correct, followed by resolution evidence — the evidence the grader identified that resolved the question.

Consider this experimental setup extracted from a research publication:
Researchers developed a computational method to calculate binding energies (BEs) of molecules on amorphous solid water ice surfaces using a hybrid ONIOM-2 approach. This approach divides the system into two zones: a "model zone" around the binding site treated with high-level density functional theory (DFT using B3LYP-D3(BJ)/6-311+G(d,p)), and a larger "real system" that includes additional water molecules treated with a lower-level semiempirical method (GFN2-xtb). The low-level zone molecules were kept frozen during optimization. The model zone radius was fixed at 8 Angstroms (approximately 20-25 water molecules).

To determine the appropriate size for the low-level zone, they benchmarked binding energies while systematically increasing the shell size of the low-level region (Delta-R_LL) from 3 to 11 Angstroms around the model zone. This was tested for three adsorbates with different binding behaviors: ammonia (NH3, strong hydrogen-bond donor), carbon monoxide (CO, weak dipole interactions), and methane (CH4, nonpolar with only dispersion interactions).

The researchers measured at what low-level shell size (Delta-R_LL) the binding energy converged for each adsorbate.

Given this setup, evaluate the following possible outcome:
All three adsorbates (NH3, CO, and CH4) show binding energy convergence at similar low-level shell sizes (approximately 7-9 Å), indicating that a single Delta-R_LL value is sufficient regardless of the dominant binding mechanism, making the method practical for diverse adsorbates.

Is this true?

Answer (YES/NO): NO